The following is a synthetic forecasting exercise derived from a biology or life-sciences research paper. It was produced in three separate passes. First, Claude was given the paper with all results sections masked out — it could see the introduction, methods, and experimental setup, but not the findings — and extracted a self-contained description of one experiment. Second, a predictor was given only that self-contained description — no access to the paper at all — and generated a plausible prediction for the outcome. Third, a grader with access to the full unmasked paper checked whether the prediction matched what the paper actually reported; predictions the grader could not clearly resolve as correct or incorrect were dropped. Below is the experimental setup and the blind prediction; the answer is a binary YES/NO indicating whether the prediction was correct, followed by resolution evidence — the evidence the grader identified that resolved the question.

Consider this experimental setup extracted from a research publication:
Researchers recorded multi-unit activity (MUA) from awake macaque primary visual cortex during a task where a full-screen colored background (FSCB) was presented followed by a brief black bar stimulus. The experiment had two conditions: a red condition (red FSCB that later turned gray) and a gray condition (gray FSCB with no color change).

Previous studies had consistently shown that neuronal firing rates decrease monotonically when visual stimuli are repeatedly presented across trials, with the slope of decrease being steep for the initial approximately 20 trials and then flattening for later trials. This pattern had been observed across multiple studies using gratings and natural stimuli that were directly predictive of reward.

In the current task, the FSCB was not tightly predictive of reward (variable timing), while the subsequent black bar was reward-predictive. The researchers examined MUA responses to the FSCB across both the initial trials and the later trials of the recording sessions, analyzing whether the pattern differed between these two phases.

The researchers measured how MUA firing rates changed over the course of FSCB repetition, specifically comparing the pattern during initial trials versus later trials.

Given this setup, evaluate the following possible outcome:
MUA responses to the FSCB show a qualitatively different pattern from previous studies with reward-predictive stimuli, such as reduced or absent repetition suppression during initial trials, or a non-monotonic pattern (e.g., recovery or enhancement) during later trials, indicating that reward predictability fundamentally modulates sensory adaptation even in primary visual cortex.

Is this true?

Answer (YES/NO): YES